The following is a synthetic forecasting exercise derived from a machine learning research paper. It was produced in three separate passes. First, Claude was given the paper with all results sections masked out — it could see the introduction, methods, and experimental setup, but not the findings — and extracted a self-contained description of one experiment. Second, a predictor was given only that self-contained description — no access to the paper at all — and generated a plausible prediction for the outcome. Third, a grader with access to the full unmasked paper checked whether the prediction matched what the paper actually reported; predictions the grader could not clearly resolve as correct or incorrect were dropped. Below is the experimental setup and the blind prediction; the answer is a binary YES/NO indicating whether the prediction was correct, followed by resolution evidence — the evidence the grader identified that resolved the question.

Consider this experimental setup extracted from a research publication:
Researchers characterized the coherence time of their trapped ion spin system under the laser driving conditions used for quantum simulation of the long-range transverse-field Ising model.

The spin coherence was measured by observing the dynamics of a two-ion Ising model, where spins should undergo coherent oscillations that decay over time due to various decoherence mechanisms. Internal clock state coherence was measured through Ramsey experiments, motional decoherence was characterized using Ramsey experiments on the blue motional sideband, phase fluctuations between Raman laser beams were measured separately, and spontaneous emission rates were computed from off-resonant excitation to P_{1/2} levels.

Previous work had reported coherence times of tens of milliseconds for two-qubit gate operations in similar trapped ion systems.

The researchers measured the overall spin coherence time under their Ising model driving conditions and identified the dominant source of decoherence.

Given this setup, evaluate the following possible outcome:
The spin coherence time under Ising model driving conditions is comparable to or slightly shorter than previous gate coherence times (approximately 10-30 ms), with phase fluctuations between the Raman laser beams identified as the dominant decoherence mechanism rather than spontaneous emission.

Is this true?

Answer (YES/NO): NO